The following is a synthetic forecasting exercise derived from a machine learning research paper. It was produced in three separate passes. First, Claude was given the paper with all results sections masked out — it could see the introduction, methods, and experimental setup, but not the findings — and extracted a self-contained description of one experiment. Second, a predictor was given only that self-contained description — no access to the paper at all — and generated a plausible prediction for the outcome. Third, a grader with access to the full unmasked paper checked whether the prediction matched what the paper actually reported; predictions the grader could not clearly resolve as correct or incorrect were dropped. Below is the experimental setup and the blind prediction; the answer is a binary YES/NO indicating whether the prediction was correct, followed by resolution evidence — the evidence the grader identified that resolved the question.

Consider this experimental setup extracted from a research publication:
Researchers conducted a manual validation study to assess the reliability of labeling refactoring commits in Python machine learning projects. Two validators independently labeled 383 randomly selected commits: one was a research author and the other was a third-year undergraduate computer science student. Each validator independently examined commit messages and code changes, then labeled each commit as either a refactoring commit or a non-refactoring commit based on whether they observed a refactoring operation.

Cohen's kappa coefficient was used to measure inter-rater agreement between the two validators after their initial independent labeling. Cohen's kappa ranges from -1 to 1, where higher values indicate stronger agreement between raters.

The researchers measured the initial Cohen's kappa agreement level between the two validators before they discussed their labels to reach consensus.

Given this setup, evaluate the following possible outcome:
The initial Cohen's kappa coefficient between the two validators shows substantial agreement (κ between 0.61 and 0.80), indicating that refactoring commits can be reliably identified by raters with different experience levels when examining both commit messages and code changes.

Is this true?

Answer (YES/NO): NO